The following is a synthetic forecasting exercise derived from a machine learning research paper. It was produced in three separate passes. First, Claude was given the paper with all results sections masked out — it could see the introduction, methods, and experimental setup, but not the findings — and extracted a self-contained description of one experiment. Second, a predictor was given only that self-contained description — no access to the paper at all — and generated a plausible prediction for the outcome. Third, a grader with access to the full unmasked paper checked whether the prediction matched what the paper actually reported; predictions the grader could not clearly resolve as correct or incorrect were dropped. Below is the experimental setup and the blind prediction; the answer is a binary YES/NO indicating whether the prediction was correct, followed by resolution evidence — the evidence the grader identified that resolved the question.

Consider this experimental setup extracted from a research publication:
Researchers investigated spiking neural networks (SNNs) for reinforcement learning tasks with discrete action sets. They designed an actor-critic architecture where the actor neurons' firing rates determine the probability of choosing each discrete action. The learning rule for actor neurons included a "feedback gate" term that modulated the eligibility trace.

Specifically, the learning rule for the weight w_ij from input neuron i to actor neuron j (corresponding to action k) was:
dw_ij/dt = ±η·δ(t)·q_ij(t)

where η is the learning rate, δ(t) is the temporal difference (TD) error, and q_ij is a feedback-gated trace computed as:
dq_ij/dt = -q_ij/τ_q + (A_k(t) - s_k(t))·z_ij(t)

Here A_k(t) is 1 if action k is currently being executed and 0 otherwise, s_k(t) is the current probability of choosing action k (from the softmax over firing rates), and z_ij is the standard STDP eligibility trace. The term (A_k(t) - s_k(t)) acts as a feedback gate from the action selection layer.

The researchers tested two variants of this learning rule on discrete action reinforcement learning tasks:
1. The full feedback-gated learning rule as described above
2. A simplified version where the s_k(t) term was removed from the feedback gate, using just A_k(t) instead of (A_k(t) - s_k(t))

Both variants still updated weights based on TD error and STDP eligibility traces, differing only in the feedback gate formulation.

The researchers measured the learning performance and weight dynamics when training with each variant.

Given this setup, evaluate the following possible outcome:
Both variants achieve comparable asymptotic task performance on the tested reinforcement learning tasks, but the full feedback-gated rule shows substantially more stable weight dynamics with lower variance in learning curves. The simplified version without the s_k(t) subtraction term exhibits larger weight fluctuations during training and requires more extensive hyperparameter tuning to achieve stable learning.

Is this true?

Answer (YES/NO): NO